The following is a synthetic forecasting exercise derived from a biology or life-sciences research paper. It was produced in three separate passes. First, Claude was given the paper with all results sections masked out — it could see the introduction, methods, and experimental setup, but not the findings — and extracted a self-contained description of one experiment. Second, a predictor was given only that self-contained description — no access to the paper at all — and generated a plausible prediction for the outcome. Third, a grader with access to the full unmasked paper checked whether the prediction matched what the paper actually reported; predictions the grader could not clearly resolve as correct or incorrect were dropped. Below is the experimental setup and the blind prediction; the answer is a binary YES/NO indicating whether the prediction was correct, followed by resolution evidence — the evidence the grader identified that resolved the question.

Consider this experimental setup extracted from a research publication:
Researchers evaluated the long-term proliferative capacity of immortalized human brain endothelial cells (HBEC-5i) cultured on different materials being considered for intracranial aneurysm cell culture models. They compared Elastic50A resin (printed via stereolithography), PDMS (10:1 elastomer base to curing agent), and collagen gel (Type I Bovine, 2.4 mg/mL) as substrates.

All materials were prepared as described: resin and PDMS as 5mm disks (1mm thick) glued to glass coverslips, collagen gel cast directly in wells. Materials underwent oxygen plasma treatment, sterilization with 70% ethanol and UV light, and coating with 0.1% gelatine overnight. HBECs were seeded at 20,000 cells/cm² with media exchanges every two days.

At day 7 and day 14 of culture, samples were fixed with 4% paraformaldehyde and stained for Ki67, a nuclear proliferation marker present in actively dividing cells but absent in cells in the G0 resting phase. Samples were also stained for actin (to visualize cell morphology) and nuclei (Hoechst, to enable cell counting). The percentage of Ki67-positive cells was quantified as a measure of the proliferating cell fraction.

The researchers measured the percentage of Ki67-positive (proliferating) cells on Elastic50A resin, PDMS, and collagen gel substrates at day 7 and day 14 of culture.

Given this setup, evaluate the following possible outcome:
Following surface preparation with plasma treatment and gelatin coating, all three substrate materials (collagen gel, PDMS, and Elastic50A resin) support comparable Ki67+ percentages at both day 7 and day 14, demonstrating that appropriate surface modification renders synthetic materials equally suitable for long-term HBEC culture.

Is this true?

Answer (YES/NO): NO